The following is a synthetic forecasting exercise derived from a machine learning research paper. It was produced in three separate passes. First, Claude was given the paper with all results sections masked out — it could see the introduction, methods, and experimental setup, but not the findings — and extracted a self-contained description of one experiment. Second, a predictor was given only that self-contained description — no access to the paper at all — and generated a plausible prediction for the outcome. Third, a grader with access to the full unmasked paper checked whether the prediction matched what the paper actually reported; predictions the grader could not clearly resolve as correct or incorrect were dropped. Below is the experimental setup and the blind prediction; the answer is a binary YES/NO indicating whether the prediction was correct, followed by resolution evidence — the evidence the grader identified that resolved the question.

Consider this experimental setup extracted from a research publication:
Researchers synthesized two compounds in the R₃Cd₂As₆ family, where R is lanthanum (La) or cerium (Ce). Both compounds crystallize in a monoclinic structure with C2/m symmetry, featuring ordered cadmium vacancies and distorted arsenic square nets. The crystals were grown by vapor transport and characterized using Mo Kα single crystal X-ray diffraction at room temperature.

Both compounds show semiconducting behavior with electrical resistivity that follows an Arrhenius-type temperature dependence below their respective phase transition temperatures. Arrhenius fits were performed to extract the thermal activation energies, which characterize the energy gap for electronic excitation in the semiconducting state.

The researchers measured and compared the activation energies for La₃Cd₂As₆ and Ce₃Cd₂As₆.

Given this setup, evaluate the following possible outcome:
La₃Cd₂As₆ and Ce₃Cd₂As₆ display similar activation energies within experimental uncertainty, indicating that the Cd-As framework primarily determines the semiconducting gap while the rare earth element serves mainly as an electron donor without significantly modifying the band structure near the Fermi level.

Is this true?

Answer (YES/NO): NO